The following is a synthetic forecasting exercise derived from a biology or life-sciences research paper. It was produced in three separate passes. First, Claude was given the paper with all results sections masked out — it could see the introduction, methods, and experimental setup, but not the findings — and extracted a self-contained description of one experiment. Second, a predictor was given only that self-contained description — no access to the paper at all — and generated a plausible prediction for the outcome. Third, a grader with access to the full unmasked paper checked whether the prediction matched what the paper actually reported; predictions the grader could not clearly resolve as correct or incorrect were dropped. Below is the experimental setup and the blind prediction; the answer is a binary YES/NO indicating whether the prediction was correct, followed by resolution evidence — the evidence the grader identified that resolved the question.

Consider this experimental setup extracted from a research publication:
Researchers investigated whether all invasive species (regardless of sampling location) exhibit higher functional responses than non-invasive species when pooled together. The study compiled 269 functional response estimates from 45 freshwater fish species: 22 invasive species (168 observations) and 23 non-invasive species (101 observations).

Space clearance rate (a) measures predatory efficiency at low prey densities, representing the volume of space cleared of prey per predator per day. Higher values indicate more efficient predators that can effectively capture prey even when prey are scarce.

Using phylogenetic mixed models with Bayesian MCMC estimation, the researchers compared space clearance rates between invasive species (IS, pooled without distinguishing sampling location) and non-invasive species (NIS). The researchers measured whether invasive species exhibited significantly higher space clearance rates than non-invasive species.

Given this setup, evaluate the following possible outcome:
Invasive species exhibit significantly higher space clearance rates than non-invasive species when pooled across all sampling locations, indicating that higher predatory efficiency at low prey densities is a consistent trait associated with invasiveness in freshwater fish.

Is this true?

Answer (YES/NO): NO